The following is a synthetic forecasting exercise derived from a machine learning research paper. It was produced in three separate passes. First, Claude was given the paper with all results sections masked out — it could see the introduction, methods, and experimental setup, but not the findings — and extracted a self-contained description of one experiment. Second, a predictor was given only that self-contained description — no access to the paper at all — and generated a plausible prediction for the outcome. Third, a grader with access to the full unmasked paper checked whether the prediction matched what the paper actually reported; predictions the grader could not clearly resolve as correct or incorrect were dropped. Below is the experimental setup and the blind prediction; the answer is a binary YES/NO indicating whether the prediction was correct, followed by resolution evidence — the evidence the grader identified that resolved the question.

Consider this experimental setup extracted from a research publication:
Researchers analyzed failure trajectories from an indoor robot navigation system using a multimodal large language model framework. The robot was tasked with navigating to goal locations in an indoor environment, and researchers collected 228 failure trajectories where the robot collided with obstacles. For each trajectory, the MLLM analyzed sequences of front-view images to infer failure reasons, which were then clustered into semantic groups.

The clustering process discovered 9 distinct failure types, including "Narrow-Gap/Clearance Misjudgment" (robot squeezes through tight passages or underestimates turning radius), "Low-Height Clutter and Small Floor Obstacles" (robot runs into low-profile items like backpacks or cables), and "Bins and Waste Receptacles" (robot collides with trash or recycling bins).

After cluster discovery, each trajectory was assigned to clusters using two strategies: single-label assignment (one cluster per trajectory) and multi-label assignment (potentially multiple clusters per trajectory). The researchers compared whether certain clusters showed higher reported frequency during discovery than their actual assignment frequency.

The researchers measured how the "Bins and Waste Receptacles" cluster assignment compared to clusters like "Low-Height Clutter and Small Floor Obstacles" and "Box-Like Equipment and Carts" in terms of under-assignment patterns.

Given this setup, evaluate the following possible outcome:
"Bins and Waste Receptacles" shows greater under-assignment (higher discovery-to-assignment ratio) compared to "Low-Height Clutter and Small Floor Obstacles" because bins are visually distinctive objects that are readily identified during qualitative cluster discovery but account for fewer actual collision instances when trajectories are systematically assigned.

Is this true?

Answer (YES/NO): NO